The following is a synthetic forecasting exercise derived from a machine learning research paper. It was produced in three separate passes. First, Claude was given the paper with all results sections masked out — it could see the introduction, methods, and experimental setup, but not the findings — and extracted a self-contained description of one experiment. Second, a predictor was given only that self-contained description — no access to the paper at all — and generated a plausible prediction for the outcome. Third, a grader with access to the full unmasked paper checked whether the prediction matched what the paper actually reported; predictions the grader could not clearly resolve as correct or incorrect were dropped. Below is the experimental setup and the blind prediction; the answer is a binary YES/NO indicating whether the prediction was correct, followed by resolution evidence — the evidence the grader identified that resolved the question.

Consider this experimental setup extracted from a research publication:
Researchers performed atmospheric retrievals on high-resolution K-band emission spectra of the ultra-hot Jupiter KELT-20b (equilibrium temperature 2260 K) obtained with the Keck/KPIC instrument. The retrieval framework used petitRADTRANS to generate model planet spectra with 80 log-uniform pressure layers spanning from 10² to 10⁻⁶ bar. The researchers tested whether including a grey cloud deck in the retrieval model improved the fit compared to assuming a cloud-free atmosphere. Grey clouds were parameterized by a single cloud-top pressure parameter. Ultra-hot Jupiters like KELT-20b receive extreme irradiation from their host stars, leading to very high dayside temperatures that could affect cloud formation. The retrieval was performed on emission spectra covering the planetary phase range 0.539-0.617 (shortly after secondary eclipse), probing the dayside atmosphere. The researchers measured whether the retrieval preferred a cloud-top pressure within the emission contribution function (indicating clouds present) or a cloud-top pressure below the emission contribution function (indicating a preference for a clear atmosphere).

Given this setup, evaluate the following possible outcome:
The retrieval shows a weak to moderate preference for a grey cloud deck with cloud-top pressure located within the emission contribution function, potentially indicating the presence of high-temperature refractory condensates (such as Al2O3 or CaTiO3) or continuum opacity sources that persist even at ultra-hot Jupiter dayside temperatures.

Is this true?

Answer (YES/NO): NO